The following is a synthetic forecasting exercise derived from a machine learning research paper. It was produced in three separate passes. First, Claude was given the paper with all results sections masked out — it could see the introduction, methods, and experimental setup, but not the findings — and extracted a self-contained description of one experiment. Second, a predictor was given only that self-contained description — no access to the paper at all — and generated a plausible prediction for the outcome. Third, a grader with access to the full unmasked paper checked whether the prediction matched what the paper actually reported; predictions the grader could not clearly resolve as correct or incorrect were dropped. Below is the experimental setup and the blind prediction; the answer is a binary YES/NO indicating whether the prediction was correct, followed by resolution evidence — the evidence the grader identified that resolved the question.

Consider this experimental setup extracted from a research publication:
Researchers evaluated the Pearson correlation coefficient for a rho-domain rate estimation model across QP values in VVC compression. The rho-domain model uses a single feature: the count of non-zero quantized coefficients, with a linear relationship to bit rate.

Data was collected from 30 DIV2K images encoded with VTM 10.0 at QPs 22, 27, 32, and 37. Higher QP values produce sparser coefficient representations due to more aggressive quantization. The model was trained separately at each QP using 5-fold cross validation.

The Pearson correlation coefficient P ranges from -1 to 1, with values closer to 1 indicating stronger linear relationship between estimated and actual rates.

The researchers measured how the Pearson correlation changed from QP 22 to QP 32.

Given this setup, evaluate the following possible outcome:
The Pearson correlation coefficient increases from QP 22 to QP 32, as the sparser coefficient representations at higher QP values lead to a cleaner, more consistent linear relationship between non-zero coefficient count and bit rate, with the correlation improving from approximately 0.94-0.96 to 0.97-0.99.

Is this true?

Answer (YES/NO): NO